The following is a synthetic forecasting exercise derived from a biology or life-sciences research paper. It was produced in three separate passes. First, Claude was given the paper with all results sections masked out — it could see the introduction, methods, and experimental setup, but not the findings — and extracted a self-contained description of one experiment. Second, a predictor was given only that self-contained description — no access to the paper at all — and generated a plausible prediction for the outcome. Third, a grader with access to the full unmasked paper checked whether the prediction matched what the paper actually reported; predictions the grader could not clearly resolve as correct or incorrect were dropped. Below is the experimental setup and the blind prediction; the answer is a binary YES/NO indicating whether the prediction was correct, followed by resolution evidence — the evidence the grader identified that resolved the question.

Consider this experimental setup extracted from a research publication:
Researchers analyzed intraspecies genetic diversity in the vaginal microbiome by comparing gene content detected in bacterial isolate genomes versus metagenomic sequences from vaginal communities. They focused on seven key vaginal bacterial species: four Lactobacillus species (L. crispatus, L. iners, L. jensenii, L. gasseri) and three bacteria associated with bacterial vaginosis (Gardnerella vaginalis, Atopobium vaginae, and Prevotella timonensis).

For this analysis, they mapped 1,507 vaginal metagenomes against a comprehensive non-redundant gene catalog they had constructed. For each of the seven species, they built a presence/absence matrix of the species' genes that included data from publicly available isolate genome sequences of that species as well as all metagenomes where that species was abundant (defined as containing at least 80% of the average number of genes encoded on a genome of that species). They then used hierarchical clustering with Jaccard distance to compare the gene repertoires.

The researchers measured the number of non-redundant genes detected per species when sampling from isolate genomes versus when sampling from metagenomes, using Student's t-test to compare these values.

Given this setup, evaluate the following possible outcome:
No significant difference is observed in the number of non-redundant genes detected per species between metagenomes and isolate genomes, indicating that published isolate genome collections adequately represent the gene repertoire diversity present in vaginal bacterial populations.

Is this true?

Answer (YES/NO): NO